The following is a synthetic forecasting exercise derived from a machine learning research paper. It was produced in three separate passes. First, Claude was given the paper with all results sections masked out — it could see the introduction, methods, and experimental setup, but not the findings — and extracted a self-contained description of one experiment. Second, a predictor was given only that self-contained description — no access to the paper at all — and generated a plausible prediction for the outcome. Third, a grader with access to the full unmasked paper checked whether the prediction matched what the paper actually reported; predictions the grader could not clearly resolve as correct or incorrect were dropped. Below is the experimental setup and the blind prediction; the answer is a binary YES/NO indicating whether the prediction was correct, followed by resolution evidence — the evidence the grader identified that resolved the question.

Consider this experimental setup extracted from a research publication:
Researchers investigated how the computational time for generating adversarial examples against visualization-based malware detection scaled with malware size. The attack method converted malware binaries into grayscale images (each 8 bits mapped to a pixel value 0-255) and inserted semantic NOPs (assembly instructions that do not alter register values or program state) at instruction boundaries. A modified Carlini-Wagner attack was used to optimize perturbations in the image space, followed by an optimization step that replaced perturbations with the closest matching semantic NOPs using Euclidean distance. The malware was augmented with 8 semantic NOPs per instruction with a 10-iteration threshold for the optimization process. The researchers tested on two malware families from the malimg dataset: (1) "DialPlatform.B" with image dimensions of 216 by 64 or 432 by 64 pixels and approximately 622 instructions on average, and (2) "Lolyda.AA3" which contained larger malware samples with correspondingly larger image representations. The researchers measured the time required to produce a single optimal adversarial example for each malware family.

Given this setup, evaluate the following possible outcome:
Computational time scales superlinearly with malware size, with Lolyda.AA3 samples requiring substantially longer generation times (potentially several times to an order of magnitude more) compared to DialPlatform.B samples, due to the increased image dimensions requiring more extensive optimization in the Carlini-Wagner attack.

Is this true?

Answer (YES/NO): NO